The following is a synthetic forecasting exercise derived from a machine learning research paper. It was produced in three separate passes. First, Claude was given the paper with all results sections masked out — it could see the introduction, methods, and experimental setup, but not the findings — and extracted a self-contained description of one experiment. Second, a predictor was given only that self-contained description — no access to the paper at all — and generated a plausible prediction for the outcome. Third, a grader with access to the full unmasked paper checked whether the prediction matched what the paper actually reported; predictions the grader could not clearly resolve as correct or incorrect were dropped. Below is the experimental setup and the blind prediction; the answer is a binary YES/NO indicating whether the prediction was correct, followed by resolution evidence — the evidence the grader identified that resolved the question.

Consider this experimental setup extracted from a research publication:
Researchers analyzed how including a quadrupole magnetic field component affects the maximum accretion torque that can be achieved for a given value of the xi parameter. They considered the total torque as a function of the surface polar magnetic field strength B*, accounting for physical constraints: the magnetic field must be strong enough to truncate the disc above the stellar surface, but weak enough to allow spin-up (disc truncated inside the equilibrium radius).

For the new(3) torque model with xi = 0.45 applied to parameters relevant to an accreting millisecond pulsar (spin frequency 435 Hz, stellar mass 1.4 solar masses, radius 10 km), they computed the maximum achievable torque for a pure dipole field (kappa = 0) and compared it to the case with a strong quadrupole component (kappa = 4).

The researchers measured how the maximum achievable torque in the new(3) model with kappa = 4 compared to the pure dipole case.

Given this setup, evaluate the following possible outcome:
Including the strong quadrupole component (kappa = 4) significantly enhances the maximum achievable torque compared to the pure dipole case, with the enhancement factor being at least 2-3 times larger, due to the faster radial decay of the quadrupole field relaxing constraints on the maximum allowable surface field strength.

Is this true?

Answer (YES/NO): NO